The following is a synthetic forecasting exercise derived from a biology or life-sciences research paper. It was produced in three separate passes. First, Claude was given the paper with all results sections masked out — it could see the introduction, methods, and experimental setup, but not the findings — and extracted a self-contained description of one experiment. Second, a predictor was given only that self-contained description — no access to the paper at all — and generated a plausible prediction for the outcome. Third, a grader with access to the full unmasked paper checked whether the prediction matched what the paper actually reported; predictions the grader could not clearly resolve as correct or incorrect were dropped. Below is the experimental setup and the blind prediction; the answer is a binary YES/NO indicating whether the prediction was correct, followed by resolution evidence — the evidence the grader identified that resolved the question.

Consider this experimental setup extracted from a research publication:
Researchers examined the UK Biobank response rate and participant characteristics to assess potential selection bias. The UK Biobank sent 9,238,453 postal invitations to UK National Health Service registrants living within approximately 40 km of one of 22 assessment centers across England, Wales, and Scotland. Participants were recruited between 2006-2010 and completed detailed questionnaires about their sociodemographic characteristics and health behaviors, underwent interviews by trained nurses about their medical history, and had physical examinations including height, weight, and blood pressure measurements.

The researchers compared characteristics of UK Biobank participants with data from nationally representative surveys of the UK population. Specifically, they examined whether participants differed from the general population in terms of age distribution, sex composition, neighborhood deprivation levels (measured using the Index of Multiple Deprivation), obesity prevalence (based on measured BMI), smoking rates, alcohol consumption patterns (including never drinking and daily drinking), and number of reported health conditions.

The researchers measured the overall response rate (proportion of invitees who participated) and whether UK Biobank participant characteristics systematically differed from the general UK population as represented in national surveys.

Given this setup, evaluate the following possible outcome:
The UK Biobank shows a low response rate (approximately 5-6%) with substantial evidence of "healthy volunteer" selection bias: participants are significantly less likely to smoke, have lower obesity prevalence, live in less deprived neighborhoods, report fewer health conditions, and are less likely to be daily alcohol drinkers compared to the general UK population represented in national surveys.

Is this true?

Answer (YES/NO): YES